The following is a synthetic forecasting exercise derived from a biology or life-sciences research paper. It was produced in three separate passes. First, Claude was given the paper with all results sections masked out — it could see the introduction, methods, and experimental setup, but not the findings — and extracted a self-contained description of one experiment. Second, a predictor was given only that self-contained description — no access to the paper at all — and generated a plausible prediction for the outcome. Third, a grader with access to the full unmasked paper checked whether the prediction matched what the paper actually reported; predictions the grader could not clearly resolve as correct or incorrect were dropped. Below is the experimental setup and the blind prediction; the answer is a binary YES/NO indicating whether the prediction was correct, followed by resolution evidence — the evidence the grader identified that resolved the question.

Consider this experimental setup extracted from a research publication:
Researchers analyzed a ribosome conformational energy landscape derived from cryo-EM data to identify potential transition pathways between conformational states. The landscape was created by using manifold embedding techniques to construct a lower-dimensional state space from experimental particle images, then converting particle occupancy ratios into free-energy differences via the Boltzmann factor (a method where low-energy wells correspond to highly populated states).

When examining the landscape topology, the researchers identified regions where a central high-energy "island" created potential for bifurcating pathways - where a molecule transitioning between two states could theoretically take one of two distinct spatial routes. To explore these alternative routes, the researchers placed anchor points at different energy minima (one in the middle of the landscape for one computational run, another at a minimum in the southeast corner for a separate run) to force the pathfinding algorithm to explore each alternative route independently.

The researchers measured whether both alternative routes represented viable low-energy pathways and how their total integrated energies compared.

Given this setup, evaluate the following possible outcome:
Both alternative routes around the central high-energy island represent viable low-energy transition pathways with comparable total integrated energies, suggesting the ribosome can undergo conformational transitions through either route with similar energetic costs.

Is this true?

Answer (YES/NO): YES